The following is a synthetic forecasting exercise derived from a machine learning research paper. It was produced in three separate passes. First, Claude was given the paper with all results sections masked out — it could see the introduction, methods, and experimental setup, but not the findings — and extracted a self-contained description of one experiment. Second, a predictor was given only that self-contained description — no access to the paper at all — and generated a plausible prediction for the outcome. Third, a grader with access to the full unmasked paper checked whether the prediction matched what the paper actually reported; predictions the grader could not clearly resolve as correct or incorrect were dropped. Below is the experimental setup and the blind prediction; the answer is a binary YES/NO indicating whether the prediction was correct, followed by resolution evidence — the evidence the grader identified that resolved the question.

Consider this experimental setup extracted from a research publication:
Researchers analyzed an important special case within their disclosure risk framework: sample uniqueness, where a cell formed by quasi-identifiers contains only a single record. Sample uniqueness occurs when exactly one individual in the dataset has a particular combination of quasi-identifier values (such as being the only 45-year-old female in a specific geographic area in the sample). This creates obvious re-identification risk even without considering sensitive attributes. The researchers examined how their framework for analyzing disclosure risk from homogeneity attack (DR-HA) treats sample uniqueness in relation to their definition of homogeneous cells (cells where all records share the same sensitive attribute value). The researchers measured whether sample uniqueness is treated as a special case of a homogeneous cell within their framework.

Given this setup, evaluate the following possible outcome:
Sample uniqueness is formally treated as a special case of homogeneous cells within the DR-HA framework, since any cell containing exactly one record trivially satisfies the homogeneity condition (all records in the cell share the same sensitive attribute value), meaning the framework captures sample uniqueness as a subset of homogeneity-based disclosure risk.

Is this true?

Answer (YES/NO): YES